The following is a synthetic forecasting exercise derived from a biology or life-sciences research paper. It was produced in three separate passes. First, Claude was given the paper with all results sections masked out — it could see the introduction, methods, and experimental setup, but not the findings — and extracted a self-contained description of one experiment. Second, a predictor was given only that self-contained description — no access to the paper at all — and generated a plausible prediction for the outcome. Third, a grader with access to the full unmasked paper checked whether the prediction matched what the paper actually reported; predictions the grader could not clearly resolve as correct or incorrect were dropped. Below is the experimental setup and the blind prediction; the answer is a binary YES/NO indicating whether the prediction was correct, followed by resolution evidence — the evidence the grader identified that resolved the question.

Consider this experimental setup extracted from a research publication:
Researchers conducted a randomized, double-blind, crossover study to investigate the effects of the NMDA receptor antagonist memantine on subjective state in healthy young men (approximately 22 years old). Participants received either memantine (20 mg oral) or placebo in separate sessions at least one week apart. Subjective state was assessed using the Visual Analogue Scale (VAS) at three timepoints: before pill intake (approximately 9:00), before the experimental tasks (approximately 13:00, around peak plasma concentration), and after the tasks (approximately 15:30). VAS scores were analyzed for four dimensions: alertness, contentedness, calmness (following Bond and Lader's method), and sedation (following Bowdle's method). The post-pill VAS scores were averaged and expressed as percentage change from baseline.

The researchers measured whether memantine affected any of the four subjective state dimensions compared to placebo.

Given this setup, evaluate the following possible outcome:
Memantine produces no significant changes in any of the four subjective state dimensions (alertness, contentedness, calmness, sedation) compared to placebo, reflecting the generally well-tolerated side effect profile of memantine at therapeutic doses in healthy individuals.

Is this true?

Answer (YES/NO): NO